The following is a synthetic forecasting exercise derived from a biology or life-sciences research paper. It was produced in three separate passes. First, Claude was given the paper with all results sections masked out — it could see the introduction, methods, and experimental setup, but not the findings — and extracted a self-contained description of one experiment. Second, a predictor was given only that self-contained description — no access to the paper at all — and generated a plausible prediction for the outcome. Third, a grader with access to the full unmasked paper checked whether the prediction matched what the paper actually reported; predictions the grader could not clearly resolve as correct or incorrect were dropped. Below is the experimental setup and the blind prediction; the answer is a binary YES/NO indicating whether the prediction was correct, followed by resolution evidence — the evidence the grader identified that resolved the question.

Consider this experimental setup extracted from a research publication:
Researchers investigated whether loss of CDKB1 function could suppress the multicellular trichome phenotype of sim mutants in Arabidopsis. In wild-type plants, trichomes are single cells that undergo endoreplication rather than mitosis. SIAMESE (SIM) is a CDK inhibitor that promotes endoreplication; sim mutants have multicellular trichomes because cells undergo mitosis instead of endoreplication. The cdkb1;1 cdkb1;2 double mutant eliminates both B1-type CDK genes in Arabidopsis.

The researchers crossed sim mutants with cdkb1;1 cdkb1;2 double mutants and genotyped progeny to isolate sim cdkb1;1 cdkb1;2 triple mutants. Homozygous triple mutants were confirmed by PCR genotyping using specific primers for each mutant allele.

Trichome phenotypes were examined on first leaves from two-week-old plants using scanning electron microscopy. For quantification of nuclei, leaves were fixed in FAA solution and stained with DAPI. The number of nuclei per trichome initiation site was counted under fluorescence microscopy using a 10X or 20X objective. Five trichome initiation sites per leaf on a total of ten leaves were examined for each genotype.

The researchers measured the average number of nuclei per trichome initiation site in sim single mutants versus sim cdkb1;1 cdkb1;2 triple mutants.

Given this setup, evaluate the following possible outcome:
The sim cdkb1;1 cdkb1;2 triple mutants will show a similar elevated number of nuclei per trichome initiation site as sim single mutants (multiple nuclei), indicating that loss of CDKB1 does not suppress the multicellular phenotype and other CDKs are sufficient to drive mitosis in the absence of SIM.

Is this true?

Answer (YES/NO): NO